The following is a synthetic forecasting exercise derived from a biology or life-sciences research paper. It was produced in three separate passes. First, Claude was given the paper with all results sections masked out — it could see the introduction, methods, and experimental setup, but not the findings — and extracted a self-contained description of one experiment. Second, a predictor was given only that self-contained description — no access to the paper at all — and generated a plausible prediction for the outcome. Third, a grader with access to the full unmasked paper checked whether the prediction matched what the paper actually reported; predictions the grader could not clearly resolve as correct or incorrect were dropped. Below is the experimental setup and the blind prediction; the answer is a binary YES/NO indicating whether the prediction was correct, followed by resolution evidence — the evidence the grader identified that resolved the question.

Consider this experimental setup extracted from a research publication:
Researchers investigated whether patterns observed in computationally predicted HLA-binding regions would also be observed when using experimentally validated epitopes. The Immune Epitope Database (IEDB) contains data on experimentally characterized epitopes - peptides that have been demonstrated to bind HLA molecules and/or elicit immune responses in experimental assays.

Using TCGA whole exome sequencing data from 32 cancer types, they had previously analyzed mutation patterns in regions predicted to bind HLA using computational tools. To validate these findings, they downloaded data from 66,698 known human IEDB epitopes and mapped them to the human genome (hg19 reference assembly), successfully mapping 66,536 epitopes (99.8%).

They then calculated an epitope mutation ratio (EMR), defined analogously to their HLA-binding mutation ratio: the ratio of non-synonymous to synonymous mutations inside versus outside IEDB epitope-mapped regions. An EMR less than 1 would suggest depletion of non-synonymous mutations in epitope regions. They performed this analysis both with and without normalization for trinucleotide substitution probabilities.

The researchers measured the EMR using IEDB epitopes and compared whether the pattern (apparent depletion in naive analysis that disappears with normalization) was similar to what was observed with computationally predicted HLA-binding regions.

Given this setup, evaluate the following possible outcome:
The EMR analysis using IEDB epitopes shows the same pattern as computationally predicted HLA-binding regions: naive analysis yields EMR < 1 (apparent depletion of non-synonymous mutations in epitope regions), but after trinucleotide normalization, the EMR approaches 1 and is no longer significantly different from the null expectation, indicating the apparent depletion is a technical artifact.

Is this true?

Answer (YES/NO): NO